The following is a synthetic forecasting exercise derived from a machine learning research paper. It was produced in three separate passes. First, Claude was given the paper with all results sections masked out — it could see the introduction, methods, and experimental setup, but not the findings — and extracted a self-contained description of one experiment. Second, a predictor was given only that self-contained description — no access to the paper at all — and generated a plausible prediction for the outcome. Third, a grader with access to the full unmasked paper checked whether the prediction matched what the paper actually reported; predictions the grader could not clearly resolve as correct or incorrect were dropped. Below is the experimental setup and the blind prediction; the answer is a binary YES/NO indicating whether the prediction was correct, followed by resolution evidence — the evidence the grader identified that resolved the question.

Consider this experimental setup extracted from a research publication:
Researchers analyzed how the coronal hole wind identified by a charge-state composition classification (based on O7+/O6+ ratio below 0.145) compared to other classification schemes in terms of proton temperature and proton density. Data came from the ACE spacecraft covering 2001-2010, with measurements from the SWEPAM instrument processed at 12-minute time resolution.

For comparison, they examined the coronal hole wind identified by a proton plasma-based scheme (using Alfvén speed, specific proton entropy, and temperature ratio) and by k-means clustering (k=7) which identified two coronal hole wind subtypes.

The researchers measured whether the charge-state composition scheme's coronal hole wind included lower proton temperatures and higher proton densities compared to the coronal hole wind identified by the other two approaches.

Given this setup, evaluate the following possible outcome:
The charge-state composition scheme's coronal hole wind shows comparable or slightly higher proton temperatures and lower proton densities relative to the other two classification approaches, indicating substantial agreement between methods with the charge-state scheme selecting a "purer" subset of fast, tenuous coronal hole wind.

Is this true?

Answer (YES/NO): NO